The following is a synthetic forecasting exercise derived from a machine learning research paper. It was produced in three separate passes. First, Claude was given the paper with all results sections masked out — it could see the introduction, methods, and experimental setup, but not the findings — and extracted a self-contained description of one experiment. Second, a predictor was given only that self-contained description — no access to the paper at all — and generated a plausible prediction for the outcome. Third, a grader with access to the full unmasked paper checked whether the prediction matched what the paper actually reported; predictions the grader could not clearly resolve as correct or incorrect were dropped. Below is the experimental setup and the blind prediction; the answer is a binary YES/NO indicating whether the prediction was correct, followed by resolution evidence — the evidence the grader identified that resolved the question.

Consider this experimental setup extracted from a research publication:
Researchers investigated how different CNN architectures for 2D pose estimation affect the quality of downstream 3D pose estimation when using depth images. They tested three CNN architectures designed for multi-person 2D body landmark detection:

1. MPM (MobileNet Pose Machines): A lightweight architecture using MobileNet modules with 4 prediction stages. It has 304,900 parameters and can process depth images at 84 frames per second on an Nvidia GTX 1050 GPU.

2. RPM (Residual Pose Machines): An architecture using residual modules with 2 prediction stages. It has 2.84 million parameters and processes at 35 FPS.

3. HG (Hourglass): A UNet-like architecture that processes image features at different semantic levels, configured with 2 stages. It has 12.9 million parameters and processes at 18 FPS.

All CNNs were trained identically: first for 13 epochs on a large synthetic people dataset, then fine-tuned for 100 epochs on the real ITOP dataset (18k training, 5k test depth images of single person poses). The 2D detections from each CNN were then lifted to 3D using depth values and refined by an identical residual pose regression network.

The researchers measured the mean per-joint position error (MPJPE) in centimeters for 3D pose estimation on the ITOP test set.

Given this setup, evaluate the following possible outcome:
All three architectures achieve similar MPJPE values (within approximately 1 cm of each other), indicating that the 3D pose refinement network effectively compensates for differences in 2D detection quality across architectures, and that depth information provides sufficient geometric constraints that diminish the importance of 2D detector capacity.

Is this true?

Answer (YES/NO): YES